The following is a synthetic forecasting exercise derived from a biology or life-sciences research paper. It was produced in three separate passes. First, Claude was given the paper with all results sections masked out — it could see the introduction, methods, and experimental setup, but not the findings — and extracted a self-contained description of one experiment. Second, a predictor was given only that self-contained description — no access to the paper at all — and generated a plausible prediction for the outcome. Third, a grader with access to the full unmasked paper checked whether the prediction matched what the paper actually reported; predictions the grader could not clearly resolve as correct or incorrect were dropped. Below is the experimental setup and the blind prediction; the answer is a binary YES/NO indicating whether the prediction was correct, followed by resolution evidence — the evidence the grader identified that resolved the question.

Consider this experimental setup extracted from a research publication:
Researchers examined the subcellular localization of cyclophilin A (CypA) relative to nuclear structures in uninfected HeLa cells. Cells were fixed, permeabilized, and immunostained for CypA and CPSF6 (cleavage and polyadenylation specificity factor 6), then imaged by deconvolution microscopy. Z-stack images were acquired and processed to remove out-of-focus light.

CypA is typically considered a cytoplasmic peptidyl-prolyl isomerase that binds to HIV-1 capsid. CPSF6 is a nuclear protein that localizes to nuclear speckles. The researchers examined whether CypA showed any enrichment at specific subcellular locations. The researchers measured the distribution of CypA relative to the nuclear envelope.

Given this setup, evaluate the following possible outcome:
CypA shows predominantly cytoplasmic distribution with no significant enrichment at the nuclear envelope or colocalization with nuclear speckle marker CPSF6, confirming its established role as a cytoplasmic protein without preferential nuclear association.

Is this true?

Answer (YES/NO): NO